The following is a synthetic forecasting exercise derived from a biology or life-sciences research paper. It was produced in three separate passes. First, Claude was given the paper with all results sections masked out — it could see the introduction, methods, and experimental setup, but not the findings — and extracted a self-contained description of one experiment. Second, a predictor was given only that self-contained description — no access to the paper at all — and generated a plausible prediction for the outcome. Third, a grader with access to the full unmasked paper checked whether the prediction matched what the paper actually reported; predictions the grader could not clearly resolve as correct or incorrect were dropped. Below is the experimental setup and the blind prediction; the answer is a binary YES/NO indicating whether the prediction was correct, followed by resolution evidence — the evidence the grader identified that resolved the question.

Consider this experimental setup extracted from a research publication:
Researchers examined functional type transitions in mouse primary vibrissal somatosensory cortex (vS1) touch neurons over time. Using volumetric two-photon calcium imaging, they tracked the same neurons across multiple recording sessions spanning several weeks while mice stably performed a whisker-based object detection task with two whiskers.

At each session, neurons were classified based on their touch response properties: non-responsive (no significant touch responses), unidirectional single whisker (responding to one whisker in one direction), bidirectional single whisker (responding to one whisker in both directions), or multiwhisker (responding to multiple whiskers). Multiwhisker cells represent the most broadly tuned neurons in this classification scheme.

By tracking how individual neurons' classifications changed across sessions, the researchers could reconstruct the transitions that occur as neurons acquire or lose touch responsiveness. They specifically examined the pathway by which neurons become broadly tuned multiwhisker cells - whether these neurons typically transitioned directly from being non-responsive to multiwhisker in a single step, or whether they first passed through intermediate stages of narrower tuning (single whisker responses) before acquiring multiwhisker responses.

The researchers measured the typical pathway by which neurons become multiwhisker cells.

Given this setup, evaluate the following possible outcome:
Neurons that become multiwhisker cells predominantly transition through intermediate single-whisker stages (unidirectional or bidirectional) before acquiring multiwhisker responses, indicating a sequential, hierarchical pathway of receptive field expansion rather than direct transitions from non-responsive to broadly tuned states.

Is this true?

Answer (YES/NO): YES